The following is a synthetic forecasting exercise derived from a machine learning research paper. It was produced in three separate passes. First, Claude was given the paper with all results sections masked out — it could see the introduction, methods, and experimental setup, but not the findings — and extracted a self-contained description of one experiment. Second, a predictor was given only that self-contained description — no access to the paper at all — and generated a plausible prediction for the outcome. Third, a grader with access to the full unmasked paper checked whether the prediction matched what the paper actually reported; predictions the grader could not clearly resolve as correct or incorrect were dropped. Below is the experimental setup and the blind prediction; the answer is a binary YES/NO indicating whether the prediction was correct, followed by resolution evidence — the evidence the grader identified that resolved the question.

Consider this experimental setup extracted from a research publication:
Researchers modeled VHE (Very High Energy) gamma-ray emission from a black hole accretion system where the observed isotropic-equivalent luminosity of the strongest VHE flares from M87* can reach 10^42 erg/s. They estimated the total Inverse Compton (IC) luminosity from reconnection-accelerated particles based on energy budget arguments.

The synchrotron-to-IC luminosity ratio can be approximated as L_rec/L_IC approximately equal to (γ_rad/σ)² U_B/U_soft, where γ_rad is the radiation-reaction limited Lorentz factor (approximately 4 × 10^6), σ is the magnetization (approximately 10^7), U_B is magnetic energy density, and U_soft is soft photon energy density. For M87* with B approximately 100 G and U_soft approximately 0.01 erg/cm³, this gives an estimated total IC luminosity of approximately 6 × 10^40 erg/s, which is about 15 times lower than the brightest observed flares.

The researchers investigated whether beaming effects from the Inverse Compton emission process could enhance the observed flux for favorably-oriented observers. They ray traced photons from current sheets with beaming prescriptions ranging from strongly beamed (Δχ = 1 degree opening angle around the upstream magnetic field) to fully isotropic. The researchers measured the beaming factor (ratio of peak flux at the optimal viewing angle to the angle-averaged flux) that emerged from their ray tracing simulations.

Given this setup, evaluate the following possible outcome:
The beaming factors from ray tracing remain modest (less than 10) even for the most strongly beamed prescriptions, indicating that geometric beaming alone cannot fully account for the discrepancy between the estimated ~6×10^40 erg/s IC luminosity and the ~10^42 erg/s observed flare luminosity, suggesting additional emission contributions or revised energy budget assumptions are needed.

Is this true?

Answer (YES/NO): NO